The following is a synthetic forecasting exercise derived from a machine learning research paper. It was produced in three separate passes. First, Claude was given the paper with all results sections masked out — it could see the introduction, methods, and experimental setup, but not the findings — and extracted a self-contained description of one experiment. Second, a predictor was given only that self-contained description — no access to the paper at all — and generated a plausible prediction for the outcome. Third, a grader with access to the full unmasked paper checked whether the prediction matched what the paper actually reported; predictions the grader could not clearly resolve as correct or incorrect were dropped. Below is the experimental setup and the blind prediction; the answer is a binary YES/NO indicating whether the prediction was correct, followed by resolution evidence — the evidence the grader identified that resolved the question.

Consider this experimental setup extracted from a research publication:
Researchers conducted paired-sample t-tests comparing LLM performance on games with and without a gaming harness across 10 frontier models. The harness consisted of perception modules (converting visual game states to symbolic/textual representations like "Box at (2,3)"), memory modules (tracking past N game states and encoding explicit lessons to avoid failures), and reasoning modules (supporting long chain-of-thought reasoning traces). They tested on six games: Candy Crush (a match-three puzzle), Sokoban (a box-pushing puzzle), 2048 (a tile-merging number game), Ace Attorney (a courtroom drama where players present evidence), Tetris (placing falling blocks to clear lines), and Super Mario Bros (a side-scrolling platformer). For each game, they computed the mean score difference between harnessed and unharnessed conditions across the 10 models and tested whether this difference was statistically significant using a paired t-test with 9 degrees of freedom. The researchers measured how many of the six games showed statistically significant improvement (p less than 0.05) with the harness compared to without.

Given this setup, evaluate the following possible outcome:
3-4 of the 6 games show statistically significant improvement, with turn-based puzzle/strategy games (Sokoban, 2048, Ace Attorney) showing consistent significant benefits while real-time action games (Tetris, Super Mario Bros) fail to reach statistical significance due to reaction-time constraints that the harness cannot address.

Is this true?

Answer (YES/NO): NO